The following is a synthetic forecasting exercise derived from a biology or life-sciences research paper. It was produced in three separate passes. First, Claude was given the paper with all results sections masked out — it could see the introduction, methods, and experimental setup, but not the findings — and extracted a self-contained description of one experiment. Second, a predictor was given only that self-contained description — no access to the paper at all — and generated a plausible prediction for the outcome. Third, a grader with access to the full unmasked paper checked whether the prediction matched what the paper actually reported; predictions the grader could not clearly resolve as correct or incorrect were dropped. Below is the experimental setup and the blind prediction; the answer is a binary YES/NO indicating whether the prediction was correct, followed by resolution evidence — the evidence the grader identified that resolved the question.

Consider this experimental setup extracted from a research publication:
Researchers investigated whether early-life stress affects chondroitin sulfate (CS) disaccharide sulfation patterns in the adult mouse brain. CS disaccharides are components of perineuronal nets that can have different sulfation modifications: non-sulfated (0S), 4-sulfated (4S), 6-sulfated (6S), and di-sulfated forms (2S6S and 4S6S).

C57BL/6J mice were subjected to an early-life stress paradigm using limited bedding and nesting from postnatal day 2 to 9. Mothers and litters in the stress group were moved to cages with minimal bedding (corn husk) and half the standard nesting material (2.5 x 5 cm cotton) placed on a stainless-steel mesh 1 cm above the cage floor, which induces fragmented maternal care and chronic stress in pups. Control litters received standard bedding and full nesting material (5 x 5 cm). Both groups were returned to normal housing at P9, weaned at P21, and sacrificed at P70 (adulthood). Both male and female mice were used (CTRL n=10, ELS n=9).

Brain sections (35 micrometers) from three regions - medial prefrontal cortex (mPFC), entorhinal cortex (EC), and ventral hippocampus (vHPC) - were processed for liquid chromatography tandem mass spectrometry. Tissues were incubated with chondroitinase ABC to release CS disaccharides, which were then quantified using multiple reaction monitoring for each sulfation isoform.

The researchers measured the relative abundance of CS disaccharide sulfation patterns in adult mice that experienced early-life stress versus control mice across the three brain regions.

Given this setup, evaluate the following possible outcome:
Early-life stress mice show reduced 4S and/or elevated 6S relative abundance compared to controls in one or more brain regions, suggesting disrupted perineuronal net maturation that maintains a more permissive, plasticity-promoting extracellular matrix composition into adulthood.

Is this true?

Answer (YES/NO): NO